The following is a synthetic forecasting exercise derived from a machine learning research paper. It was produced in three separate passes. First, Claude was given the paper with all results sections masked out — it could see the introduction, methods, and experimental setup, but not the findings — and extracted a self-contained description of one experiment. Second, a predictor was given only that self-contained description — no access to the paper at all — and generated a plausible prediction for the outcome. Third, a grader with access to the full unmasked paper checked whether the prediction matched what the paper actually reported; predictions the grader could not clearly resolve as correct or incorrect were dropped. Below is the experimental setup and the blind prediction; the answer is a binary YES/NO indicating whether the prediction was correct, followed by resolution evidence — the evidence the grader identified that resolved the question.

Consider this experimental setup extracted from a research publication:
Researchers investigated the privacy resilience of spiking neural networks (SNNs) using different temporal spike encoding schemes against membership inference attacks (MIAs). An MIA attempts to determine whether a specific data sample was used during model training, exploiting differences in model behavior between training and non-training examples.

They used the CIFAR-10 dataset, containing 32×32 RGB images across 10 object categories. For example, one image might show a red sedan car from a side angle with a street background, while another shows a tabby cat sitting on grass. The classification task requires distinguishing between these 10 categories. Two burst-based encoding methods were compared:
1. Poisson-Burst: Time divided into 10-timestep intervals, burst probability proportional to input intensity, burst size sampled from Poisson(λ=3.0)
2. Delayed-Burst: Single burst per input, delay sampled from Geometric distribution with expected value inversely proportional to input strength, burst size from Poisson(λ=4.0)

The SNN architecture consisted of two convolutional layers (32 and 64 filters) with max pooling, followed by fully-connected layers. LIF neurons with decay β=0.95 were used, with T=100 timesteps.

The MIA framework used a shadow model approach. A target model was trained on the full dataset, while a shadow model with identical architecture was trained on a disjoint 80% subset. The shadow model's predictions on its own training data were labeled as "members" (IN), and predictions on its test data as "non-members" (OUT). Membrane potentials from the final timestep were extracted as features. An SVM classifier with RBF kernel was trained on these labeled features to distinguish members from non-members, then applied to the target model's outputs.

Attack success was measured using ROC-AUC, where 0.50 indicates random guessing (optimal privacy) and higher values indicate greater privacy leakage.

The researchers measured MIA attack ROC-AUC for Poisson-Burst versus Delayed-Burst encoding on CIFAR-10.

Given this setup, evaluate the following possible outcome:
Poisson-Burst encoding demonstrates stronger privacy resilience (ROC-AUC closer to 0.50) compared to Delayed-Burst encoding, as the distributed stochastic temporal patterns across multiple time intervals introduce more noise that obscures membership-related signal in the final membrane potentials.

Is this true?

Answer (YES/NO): YES